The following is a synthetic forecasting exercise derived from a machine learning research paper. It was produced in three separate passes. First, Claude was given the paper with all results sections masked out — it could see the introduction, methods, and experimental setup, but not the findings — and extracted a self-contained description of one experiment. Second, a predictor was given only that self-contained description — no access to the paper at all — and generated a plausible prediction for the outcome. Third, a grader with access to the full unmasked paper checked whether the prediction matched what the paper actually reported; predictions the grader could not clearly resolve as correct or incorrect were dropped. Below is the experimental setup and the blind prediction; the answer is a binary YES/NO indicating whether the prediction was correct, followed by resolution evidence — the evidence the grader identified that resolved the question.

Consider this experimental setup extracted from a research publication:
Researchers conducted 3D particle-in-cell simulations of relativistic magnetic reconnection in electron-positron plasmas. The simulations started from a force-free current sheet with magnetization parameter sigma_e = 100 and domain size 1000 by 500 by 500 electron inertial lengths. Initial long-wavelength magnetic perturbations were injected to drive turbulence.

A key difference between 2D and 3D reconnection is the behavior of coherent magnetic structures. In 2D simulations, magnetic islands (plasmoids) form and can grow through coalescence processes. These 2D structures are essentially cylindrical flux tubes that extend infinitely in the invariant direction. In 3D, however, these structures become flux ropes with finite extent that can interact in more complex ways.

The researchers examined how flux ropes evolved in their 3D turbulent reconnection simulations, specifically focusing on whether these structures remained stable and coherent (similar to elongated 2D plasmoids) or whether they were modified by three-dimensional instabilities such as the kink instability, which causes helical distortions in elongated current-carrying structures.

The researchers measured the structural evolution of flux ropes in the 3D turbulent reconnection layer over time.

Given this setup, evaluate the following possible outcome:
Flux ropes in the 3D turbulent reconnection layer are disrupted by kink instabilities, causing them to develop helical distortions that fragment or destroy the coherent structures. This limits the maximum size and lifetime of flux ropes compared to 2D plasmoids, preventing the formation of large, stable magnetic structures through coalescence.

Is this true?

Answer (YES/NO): YES